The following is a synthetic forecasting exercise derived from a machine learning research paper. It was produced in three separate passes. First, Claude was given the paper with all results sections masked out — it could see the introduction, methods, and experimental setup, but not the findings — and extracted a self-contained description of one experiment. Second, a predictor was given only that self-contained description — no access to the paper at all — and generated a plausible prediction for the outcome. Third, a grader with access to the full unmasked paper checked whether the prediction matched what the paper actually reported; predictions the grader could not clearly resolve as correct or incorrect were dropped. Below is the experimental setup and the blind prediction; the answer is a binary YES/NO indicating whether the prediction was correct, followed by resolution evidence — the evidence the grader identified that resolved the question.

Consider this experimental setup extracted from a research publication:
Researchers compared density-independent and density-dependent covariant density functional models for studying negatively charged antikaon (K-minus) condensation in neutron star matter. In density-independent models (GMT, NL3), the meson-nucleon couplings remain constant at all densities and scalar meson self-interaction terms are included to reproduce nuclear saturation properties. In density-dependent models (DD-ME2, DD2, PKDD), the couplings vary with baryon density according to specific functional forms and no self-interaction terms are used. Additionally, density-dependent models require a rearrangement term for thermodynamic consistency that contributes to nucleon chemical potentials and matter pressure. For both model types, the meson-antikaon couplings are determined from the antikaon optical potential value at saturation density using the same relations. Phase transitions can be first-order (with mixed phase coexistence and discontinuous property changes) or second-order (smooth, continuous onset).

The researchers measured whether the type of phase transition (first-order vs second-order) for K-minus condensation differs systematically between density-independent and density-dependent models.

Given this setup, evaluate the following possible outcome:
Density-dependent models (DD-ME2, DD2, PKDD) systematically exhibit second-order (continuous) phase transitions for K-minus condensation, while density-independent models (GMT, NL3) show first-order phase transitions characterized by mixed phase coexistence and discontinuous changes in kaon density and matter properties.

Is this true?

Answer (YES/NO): NO